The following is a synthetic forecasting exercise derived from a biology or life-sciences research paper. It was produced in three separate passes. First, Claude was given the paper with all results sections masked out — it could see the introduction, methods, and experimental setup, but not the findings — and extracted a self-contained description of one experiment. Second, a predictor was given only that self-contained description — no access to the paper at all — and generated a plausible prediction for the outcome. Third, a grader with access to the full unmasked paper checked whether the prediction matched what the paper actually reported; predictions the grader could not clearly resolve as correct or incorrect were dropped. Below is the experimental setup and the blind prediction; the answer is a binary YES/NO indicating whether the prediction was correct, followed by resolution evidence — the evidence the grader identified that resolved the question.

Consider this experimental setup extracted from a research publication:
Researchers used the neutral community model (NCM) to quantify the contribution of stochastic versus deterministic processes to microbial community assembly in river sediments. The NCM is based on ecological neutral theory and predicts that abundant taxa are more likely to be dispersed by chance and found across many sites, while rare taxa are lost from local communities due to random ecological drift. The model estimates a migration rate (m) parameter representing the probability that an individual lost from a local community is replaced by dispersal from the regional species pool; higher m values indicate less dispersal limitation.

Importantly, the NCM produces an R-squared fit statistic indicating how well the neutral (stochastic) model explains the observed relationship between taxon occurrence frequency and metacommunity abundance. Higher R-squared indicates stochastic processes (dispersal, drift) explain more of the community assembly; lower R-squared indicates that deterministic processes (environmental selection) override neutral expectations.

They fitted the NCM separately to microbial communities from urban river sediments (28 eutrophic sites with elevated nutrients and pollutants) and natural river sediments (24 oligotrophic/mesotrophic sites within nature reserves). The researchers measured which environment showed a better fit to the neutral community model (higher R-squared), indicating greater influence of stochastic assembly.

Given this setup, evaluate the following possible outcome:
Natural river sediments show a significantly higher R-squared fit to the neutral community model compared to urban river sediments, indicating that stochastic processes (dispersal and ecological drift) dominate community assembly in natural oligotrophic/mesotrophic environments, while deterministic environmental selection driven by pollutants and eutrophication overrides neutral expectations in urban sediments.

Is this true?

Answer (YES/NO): NO